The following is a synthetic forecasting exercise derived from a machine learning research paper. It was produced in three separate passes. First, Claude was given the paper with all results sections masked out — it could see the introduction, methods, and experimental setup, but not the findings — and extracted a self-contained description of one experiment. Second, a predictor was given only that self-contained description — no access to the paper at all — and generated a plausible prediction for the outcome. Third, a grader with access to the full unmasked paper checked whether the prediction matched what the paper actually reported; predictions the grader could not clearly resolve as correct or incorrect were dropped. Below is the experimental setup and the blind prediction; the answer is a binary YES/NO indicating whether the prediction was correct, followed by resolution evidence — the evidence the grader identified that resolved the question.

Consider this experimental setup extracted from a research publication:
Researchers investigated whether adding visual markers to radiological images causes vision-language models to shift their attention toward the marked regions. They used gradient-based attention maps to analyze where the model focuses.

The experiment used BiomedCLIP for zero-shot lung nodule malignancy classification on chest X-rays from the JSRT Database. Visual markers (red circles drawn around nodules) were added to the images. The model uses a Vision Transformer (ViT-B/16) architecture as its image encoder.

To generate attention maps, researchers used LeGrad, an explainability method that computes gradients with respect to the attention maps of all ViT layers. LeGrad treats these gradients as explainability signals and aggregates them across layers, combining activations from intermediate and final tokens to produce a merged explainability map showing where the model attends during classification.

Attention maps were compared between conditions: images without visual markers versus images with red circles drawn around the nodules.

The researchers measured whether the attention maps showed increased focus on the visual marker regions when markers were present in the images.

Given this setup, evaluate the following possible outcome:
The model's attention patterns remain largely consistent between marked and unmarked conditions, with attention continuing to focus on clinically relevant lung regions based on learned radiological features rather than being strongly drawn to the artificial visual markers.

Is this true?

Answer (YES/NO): NO